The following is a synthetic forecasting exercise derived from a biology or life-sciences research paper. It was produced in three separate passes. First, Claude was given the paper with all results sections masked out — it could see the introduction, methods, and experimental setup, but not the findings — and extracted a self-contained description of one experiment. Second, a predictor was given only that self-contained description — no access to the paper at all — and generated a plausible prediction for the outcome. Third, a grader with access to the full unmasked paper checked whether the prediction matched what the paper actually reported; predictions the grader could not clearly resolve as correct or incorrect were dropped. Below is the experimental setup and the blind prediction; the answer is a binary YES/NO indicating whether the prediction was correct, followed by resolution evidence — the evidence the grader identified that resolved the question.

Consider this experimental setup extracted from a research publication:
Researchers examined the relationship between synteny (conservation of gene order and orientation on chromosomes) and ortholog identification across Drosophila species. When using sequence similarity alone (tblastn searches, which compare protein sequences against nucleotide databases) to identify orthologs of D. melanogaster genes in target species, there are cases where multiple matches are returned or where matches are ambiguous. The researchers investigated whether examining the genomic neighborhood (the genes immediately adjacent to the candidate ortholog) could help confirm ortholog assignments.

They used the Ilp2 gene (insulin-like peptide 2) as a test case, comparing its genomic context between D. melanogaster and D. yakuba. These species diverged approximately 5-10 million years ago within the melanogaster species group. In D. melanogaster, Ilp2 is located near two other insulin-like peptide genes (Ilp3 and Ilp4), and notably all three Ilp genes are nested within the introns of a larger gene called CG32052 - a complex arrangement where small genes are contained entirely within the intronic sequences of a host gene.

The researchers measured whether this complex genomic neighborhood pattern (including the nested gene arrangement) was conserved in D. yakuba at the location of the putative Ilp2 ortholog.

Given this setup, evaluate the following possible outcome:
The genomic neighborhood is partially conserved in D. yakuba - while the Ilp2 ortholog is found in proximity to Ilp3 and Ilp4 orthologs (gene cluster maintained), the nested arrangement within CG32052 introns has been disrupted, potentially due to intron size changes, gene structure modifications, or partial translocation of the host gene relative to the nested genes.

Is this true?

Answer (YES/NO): NO